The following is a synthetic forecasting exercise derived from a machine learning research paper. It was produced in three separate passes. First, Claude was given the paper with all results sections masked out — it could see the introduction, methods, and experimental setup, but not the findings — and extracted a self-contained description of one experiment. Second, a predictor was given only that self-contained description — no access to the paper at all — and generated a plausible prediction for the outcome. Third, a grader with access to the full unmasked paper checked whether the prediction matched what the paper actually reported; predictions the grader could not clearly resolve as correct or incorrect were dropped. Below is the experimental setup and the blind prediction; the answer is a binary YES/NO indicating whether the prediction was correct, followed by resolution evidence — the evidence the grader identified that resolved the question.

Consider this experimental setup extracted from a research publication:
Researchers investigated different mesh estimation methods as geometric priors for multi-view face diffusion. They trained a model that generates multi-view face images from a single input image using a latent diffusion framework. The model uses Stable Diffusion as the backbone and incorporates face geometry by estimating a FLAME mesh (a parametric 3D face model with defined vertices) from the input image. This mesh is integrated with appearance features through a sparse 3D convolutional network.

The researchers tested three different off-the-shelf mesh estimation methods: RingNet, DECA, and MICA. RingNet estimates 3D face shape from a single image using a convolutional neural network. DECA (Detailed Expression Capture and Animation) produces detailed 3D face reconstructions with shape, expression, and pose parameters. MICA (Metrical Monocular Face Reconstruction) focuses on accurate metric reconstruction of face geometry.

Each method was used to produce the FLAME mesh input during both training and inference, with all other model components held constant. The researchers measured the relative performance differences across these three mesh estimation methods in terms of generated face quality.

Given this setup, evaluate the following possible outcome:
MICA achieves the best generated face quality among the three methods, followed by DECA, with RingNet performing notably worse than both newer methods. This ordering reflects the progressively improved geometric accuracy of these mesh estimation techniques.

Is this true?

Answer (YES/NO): NO